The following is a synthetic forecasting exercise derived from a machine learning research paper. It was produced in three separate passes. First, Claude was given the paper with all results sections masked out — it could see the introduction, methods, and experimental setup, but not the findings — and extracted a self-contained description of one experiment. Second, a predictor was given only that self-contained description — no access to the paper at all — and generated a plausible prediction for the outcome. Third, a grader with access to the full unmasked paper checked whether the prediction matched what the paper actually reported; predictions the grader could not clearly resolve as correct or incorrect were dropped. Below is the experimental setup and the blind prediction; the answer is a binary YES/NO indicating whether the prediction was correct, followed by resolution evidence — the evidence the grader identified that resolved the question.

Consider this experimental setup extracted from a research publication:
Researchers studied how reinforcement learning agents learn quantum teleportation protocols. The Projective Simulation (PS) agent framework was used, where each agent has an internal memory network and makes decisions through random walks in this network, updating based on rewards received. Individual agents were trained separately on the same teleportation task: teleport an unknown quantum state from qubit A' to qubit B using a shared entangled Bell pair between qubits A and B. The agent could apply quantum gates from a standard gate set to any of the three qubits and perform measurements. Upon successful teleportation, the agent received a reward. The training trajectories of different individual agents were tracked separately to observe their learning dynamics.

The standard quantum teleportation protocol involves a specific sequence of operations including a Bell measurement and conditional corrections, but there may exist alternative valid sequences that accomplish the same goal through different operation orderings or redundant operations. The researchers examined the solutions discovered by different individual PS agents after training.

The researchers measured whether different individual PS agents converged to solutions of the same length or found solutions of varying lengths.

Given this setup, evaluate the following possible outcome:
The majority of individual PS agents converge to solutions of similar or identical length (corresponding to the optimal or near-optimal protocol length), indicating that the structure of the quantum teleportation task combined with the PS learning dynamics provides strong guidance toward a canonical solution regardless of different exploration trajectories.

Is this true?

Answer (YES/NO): NO